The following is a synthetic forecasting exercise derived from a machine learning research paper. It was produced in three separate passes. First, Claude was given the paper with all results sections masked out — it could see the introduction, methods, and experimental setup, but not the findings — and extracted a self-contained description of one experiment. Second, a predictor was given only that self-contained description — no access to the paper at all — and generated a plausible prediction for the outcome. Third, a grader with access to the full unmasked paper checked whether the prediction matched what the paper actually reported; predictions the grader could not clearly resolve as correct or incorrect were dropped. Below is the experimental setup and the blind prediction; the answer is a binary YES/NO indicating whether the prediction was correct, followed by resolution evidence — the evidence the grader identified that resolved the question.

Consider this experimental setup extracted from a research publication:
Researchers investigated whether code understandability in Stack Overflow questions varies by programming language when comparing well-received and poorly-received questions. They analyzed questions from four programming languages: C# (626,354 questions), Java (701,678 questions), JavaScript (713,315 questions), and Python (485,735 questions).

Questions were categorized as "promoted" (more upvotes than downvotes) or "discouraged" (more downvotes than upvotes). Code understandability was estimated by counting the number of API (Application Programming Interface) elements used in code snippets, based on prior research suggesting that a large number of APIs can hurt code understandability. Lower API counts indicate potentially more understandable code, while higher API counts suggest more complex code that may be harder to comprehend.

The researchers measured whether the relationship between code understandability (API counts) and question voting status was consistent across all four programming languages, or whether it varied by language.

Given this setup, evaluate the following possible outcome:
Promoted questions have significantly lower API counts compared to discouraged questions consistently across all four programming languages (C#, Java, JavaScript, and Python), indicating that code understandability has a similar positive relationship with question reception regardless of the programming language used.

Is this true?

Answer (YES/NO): NO